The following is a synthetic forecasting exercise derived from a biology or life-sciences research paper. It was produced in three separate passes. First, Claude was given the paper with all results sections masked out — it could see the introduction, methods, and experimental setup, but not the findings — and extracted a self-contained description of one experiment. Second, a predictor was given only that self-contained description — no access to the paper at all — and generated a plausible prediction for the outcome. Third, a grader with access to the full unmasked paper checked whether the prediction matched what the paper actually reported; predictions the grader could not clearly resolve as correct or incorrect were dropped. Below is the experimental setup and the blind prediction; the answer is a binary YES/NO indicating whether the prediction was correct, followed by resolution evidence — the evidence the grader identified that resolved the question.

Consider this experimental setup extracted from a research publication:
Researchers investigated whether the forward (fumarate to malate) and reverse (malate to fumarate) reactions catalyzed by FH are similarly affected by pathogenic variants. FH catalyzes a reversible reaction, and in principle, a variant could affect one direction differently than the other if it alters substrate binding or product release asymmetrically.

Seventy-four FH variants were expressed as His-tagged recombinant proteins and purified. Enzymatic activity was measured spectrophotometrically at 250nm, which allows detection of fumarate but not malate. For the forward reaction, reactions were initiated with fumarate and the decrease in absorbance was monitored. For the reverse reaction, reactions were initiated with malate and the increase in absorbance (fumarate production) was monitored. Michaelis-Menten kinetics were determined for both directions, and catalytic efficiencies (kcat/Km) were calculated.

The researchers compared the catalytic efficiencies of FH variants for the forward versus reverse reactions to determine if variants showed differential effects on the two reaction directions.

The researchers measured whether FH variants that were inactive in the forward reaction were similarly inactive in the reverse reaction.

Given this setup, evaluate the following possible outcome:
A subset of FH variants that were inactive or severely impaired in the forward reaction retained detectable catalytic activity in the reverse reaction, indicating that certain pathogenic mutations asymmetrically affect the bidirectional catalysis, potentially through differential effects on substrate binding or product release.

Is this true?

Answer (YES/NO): NO